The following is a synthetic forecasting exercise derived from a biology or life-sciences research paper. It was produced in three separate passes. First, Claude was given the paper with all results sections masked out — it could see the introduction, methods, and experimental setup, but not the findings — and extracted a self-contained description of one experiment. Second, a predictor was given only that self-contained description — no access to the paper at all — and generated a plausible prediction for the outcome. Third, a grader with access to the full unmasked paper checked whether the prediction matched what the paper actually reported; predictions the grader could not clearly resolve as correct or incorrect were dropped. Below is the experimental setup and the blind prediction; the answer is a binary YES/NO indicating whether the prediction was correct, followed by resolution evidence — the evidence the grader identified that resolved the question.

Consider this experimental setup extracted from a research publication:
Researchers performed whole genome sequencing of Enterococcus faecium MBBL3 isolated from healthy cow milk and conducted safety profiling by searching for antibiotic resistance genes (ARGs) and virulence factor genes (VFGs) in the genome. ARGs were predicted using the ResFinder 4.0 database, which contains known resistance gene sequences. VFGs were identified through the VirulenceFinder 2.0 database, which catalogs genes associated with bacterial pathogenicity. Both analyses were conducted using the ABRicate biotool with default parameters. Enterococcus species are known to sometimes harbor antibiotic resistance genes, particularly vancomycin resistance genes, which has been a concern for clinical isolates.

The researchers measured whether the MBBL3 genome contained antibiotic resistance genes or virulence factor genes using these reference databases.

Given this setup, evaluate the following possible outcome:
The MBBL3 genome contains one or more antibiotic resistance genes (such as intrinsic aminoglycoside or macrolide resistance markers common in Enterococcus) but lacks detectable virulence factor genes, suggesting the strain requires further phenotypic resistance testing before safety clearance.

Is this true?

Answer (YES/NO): NO